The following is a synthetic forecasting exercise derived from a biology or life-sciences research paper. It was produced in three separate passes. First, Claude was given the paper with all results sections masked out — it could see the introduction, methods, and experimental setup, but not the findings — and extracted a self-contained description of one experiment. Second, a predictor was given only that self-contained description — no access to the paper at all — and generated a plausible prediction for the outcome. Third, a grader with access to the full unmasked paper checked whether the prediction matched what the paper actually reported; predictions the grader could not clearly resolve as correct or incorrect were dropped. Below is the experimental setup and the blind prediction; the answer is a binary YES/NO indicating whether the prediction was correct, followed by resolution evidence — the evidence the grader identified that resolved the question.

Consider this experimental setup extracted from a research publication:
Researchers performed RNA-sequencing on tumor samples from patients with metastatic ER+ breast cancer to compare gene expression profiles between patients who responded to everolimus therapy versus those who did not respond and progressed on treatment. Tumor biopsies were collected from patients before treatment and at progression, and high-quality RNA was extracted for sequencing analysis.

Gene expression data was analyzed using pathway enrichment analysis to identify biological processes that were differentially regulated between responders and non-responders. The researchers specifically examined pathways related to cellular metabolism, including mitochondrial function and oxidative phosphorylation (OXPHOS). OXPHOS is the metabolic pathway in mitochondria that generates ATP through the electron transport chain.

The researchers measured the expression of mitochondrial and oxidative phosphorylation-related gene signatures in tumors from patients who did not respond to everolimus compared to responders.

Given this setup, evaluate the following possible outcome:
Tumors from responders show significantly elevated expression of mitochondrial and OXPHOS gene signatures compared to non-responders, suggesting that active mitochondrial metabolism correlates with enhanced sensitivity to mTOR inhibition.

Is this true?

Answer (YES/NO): NO